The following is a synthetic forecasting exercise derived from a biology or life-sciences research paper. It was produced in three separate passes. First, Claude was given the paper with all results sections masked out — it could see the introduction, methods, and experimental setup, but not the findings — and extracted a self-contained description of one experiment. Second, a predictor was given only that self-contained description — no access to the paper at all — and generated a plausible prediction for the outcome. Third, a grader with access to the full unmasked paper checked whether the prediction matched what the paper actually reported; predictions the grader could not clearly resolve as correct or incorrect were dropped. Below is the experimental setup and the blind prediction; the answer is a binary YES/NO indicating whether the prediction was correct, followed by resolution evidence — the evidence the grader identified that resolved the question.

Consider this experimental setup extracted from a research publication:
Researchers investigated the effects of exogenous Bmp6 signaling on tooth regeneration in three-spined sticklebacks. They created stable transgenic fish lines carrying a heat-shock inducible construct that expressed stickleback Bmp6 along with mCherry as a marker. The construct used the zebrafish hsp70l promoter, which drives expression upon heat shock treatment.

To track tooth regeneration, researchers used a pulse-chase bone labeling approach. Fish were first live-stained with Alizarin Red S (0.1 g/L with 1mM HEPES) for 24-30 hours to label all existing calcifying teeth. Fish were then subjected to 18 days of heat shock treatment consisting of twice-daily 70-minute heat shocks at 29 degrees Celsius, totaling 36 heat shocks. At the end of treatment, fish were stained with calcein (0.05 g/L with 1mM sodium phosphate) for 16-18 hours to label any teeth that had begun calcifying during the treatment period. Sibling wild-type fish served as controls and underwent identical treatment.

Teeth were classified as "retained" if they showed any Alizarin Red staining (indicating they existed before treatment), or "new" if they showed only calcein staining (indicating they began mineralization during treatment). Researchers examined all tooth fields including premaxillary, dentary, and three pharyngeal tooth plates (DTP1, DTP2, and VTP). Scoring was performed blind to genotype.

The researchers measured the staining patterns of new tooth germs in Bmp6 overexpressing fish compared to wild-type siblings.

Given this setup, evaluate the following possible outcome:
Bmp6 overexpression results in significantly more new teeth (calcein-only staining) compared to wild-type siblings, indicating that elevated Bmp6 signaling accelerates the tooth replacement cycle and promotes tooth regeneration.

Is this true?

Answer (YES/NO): NO